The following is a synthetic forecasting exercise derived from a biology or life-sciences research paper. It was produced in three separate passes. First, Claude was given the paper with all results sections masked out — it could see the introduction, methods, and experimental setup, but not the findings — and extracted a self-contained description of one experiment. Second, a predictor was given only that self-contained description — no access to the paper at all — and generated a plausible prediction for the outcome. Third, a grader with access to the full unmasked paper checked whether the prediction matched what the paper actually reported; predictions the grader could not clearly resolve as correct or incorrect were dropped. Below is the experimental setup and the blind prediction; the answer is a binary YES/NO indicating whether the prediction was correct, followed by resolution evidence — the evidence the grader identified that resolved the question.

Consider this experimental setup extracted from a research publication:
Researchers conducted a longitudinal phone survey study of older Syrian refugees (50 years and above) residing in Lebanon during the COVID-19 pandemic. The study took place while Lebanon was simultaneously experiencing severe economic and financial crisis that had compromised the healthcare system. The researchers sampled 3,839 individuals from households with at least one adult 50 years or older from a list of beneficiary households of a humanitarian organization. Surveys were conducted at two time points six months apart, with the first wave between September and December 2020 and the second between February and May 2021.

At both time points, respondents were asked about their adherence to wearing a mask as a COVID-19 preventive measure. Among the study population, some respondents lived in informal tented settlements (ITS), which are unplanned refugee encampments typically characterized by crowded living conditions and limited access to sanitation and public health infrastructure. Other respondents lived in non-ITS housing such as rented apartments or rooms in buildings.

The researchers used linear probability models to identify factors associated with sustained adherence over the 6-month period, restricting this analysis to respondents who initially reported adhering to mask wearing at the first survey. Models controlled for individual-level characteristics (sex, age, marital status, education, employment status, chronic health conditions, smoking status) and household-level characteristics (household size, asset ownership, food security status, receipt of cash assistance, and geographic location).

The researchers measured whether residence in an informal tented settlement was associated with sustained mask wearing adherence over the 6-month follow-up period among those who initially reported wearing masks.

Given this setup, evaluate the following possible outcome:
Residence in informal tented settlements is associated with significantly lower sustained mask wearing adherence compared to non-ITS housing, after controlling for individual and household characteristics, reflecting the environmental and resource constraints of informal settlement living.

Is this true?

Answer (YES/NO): YES